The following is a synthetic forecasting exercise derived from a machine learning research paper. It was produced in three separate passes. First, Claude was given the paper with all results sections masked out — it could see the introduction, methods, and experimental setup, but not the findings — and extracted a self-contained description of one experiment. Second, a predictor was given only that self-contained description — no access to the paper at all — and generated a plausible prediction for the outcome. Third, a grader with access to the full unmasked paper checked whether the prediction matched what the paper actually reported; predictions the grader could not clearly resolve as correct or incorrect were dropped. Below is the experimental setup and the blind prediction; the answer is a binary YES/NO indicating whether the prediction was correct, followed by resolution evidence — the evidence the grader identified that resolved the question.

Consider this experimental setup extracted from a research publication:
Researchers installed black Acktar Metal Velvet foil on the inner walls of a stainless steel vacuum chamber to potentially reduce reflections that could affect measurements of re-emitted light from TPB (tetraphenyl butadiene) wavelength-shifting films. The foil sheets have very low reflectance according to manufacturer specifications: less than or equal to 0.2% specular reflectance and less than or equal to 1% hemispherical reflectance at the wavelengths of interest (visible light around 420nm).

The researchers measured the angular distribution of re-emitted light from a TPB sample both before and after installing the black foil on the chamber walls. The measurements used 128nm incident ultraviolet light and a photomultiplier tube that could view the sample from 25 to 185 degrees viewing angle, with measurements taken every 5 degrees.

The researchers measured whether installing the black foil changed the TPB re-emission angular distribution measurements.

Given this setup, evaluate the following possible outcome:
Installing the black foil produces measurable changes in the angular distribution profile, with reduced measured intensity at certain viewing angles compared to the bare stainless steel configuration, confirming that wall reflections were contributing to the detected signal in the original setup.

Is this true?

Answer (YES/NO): NO